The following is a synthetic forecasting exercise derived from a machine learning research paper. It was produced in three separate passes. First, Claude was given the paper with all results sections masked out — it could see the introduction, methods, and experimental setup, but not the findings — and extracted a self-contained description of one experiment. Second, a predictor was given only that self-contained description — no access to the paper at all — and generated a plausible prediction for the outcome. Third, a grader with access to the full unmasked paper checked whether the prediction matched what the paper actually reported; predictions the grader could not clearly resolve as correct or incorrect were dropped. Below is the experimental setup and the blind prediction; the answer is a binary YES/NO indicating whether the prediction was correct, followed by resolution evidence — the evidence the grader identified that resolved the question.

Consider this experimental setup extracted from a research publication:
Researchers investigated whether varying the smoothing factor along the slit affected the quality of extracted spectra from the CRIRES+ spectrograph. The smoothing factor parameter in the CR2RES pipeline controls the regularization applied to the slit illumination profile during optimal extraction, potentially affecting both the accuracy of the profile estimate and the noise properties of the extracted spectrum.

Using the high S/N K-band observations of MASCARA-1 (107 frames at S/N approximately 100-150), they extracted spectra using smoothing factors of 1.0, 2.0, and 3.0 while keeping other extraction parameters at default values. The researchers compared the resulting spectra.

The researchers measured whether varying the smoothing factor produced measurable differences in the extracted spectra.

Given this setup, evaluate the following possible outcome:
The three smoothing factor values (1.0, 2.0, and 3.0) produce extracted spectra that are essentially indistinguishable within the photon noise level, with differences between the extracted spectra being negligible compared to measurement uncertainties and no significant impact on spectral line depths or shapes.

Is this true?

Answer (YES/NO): YES